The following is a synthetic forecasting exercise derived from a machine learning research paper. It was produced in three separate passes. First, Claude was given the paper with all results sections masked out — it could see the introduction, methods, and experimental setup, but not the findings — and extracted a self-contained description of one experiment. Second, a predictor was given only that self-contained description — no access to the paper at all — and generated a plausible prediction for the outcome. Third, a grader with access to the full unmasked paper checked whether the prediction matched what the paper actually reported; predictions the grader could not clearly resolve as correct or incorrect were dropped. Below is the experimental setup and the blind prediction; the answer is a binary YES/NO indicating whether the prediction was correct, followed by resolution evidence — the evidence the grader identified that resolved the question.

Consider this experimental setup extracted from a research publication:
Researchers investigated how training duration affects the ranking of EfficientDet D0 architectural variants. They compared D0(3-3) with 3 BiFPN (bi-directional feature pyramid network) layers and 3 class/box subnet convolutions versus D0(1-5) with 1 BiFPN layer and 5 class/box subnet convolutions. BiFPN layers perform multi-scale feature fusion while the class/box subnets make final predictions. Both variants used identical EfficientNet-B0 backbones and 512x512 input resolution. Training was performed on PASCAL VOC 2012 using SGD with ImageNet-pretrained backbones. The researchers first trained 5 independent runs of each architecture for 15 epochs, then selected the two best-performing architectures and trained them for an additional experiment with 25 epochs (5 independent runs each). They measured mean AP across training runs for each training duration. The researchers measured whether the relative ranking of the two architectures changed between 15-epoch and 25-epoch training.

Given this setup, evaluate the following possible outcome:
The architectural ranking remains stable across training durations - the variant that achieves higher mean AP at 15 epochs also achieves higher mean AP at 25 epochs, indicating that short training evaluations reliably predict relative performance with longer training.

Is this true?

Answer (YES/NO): YES